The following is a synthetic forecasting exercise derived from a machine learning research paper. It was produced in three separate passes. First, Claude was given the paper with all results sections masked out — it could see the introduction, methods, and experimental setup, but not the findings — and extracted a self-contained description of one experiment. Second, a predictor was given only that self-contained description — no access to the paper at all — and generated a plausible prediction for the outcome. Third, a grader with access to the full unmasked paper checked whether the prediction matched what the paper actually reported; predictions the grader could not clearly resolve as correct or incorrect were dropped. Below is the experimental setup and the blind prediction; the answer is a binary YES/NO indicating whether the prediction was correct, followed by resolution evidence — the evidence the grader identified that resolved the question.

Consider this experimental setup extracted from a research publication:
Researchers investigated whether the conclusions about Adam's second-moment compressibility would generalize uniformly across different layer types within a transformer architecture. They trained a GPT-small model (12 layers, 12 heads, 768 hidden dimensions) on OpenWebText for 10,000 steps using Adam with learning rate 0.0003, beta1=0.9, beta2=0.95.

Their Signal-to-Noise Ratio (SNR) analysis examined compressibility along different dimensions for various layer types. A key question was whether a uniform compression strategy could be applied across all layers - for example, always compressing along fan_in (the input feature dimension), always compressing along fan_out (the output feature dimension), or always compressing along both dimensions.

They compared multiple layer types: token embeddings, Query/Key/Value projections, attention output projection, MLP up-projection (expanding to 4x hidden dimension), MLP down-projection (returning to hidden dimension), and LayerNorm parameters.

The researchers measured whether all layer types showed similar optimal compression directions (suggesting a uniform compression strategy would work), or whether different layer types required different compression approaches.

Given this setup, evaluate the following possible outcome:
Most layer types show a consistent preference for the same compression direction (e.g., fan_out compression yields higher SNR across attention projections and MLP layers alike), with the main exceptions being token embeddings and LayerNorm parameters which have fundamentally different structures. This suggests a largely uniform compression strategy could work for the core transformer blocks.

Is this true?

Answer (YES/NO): NO